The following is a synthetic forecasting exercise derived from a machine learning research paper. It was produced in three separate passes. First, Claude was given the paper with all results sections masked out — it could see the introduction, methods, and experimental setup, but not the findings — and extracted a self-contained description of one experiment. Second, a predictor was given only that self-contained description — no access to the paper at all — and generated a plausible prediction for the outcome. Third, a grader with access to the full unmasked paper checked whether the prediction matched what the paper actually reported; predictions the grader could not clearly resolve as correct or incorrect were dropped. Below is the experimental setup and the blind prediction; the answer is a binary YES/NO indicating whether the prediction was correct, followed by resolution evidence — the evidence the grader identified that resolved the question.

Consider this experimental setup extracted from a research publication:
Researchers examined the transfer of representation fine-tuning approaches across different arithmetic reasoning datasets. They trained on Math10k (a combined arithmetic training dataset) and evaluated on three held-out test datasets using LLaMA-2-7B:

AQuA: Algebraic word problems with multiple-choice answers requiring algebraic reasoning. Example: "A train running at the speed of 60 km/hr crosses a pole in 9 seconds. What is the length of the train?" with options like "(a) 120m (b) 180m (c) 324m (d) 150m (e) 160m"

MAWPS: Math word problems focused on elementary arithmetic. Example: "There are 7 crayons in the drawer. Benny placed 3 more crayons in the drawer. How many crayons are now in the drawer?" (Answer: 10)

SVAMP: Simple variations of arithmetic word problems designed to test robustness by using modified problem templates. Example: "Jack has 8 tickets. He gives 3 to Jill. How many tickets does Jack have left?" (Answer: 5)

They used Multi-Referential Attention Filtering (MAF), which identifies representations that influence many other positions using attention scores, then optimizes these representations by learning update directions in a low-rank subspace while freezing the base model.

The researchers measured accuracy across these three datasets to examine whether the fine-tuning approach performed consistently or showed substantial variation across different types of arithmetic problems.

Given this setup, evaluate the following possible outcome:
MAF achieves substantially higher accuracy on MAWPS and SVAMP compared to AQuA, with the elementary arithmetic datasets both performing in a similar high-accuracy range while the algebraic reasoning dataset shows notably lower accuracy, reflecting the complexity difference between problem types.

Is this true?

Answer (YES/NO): NO